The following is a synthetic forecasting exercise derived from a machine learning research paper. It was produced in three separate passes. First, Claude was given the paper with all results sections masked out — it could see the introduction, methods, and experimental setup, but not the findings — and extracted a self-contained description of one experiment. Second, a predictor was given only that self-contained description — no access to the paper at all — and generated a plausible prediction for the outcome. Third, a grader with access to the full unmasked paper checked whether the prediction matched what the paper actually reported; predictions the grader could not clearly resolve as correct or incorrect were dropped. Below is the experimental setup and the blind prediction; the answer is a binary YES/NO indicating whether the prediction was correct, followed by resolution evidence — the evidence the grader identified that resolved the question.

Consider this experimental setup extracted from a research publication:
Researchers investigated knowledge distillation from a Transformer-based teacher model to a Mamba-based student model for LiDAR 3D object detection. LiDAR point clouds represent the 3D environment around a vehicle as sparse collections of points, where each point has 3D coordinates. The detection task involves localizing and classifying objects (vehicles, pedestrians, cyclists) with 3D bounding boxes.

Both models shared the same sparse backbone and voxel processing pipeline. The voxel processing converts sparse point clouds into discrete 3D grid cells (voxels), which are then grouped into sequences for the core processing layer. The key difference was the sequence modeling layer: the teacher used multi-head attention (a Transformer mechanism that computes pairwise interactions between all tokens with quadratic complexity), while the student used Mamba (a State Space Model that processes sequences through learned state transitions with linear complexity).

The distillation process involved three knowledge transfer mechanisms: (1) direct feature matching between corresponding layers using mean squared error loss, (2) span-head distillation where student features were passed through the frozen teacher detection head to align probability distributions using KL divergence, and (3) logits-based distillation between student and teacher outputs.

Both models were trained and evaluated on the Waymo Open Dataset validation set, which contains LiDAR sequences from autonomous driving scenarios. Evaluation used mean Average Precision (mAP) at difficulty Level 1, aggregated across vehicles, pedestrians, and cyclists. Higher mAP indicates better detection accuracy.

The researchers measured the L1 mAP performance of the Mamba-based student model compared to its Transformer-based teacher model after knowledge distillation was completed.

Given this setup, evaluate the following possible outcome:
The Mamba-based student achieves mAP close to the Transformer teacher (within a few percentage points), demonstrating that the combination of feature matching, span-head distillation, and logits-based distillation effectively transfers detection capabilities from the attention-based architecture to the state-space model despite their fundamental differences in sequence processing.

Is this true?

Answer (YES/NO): YES